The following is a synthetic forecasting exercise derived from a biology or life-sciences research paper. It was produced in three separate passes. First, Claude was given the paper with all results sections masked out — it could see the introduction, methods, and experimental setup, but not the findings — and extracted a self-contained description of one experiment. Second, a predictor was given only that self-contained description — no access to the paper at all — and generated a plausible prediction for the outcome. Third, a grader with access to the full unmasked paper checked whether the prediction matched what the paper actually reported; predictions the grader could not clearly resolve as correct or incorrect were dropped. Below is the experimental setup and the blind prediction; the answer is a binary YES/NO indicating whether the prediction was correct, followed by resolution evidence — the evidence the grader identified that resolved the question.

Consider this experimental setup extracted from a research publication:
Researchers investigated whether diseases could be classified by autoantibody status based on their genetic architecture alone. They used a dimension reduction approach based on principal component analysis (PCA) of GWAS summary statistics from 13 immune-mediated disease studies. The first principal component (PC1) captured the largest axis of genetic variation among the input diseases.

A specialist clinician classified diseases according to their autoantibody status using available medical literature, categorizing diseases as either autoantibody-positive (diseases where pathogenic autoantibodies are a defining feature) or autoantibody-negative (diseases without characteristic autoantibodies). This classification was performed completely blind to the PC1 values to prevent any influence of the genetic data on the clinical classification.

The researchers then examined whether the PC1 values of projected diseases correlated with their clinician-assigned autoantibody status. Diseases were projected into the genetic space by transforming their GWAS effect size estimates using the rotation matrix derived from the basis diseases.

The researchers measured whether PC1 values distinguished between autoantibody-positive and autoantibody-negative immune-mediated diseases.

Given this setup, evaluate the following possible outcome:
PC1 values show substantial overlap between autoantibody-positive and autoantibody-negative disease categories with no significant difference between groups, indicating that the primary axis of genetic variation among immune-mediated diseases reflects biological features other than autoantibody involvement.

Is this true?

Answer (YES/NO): NO